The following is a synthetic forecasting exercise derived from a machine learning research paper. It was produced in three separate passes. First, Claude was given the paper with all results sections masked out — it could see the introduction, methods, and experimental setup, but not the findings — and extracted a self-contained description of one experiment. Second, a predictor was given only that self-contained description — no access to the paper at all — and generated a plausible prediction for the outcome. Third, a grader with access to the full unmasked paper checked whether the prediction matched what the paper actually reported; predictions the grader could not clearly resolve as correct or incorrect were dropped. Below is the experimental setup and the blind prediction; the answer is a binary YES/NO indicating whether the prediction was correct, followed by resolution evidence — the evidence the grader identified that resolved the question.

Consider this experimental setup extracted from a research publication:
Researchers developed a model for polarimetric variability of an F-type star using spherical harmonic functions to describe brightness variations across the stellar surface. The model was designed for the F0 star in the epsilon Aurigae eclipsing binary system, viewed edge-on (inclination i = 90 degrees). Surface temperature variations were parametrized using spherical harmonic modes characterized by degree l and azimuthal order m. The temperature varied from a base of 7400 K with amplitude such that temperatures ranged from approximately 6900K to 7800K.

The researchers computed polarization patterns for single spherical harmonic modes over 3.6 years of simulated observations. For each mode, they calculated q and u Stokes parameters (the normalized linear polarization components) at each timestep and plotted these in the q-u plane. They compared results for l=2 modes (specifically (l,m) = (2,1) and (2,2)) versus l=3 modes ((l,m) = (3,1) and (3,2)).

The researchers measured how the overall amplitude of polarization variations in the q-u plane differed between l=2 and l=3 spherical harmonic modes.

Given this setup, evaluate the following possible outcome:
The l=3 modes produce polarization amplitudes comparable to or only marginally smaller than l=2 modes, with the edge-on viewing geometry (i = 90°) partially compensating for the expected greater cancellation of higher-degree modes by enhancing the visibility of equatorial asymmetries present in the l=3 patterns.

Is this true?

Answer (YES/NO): NO